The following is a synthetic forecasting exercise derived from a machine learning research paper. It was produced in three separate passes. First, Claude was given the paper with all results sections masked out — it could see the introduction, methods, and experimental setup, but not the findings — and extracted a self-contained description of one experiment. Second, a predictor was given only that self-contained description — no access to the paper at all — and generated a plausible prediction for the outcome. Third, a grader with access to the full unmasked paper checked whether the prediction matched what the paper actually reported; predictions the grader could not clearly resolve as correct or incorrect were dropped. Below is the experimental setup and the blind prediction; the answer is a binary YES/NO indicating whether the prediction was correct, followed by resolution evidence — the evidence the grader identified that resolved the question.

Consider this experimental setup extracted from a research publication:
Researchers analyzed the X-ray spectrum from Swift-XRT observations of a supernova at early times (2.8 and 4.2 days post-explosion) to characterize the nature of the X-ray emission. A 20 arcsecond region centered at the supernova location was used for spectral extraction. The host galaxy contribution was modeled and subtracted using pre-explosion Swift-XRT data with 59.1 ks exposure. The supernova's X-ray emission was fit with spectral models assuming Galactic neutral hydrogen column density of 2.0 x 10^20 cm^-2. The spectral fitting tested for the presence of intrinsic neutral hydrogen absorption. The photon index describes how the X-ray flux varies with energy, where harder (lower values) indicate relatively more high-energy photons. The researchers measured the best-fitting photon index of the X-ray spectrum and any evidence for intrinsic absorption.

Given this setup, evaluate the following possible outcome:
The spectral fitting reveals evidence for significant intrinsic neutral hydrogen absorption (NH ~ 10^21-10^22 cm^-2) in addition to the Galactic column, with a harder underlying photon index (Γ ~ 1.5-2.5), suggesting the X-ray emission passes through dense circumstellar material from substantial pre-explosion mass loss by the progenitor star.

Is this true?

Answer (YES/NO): NO